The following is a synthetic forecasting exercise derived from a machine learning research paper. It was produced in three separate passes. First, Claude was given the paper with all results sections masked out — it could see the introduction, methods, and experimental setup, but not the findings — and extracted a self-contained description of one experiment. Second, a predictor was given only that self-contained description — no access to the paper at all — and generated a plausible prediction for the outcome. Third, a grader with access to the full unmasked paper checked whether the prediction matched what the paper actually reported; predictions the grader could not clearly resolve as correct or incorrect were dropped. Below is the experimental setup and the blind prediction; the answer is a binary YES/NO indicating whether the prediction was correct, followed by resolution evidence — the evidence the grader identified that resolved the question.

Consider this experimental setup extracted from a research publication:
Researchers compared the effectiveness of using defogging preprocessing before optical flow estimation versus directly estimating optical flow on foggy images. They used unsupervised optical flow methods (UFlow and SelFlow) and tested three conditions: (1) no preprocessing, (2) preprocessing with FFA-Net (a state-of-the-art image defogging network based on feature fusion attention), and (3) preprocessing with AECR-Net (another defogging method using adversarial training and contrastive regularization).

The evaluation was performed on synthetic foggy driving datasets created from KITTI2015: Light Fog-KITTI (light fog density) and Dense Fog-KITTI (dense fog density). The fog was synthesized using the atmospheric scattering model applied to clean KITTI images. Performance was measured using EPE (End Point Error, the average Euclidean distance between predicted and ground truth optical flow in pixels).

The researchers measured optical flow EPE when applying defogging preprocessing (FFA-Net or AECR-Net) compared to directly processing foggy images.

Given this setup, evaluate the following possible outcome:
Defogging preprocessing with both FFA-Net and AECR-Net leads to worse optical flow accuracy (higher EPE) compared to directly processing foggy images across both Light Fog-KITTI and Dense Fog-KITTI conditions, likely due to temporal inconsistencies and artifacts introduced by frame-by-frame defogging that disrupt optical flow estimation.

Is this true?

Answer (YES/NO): NO